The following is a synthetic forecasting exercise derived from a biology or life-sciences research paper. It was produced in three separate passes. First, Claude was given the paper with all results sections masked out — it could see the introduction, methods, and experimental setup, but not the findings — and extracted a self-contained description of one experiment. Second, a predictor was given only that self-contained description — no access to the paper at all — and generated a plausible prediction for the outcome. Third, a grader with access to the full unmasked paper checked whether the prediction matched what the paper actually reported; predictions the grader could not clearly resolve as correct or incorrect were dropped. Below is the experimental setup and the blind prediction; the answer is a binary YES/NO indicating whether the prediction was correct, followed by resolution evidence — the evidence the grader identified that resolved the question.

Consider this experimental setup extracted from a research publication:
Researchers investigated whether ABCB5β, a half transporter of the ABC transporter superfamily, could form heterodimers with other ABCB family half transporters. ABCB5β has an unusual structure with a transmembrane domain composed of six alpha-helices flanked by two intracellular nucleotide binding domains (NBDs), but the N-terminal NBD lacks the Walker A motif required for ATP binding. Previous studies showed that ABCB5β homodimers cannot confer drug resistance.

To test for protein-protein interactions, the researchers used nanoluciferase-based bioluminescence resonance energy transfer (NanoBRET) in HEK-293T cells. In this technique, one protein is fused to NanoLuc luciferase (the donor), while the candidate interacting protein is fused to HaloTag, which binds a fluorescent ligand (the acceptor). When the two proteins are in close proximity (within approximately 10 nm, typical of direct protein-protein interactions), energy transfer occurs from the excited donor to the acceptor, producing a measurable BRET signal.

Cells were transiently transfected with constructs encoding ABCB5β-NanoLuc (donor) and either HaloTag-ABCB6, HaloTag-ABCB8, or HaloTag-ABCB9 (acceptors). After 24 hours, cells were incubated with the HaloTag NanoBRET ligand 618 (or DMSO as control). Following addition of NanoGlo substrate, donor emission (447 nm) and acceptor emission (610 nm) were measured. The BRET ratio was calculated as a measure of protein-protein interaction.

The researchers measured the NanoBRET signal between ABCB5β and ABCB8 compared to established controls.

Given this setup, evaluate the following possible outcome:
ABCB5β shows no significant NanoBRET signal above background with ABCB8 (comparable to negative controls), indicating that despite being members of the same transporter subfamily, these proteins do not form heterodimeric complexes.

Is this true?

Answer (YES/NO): NO